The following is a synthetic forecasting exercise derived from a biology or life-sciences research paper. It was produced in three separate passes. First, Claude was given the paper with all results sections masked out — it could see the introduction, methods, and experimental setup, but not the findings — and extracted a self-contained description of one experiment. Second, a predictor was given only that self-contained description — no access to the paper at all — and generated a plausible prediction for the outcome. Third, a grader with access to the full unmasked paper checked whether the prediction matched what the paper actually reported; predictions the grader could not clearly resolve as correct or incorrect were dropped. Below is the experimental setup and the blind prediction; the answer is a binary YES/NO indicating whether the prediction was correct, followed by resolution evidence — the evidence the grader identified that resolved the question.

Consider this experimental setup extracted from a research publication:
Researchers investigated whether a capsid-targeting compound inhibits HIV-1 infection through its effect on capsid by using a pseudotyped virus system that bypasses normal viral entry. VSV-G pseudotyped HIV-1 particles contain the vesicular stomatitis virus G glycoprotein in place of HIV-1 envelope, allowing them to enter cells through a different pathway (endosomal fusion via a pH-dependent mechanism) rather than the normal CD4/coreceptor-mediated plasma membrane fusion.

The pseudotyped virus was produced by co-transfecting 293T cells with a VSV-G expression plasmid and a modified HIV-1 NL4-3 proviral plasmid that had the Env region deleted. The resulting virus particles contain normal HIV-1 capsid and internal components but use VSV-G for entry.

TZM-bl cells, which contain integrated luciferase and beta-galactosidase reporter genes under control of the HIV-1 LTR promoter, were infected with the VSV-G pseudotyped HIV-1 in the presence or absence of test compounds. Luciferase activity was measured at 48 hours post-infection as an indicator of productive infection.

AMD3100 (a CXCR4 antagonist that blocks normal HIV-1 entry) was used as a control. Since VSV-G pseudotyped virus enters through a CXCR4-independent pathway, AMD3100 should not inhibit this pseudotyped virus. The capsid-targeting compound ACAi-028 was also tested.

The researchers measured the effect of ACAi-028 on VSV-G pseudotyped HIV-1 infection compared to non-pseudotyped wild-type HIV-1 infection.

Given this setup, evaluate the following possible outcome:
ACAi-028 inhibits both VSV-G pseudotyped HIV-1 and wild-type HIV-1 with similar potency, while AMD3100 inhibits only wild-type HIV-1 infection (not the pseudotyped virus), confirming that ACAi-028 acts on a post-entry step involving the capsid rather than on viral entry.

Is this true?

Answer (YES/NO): YES